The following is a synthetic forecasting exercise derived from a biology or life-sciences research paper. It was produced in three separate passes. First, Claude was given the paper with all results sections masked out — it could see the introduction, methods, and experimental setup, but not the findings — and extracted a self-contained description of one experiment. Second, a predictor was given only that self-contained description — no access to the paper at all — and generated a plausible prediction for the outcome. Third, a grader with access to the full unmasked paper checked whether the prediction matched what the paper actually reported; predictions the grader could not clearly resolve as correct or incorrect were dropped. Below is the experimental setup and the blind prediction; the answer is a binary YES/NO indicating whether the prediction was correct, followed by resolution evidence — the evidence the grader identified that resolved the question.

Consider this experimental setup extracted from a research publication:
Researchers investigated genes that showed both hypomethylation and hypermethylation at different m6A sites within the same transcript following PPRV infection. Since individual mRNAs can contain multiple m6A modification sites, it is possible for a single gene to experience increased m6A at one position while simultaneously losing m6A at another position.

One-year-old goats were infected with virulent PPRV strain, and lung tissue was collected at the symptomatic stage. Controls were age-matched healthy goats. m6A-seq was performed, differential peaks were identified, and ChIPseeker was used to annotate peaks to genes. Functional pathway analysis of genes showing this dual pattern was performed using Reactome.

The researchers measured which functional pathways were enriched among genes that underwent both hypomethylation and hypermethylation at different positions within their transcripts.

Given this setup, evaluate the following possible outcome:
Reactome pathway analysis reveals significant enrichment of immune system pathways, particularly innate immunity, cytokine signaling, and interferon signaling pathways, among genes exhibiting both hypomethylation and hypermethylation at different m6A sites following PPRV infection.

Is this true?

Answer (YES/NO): NO